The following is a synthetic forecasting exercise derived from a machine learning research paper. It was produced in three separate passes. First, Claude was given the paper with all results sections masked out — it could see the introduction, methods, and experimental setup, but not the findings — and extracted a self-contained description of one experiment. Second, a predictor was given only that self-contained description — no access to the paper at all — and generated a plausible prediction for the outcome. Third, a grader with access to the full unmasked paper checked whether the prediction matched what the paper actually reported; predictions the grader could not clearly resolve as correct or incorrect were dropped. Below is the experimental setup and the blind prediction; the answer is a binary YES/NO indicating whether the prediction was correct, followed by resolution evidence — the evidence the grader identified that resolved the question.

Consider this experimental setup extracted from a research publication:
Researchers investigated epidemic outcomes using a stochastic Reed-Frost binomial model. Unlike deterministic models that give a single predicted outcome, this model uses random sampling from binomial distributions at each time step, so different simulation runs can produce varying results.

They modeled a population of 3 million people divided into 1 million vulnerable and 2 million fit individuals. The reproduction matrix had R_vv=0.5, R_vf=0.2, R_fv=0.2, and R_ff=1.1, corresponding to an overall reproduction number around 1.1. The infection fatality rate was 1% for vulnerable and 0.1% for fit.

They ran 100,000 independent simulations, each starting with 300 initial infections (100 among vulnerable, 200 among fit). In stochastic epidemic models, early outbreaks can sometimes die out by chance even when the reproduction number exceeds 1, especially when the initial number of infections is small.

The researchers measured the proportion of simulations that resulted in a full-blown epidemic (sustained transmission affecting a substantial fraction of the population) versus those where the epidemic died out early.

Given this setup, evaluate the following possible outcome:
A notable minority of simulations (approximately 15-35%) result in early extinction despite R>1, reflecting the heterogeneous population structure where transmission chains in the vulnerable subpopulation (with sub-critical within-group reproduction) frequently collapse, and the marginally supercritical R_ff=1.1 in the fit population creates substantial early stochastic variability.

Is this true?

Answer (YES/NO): NO